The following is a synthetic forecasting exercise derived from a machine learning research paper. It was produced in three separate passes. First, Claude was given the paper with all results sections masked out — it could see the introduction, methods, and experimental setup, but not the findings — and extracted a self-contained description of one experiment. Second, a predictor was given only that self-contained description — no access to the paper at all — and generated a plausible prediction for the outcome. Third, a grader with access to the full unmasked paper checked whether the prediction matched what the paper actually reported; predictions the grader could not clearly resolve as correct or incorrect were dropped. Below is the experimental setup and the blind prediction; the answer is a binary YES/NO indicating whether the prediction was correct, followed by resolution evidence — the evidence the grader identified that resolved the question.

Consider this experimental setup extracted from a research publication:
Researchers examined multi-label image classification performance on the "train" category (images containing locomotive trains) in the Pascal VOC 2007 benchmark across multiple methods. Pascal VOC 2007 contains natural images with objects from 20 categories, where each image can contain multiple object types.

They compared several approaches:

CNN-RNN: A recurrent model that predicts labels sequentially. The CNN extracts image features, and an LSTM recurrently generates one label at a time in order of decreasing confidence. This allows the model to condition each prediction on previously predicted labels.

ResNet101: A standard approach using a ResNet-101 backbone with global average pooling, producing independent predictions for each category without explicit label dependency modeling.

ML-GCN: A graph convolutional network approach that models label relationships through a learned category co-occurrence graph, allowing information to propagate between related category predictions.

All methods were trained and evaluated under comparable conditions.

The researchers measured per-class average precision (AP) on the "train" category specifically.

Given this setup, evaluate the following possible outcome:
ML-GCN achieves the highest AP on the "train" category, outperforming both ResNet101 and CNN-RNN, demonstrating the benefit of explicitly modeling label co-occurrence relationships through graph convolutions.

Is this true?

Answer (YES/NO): NO